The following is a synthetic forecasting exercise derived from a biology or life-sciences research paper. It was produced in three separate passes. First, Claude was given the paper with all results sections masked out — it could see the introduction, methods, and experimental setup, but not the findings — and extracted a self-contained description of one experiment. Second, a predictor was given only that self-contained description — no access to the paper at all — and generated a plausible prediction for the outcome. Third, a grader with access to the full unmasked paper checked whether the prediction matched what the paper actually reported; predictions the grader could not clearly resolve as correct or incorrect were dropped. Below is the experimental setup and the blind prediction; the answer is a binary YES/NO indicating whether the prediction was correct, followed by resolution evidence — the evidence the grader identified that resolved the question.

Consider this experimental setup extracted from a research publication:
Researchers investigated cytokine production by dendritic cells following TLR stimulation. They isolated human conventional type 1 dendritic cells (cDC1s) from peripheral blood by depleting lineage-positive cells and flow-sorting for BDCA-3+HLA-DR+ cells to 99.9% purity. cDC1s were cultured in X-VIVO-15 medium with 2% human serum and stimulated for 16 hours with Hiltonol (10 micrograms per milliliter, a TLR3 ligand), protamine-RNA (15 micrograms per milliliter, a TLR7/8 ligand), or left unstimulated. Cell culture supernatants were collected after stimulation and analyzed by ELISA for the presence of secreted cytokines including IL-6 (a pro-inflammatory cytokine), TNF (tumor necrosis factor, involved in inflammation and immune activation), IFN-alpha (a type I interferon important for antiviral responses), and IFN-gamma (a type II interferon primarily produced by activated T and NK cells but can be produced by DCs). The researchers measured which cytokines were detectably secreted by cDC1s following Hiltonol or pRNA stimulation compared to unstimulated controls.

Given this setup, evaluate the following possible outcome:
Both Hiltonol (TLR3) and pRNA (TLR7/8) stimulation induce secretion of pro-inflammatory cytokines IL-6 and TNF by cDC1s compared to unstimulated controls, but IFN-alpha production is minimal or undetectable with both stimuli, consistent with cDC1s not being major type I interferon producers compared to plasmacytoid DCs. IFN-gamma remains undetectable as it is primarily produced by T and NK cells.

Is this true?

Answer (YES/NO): NO